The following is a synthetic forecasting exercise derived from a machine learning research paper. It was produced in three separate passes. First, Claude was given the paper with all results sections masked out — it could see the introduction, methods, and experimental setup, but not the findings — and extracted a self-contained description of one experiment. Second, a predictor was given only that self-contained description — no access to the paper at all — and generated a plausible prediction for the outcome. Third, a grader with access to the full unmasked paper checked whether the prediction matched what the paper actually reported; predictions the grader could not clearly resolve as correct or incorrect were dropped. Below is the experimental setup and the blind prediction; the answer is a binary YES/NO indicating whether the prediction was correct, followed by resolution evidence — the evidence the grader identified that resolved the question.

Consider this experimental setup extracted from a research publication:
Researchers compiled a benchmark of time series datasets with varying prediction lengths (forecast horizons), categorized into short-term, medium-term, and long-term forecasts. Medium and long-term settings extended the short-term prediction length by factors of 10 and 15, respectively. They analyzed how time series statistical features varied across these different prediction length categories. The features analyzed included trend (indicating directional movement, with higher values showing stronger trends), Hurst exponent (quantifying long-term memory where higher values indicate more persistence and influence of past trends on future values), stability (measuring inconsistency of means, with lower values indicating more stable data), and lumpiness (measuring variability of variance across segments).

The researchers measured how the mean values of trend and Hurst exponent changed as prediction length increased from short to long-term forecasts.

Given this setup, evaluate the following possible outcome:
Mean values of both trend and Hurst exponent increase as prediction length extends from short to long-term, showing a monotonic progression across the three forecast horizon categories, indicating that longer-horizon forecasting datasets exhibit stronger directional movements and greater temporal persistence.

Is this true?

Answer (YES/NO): NO